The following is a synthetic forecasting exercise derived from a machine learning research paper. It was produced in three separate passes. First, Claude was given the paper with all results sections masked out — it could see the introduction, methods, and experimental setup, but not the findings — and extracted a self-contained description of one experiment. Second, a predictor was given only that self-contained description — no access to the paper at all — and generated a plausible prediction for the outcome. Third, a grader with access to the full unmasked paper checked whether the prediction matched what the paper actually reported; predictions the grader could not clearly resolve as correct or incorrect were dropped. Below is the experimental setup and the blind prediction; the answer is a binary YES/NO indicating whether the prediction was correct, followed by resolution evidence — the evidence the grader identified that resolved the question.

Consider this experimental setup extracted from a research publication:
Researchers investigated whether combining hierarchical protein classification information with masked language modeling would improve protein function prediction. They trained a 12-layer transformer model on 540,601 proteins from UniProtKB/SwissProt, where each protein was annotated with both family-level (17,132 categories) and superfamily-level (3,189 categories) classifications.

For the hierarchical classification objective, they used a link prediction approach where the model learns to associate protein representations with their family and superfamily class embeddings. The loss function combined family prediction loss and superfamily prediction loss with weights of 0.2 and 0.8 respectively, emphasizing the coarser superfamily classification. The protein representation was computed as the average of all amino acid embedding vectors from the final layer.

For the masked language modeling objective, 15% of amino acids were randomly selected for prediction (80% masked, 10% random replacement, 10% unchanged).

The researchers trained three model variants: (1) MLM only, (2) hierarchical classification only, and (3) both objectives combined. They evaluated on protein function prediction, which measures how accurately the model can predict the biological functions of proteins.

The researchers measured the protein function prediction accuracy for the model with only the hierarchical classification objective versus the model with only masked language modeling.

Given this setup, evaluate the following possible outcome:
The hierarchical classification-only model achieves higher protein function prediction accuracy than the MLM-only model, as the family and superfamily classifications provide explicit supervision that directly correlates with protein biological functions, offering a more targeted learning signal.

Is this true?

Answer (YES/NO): YES